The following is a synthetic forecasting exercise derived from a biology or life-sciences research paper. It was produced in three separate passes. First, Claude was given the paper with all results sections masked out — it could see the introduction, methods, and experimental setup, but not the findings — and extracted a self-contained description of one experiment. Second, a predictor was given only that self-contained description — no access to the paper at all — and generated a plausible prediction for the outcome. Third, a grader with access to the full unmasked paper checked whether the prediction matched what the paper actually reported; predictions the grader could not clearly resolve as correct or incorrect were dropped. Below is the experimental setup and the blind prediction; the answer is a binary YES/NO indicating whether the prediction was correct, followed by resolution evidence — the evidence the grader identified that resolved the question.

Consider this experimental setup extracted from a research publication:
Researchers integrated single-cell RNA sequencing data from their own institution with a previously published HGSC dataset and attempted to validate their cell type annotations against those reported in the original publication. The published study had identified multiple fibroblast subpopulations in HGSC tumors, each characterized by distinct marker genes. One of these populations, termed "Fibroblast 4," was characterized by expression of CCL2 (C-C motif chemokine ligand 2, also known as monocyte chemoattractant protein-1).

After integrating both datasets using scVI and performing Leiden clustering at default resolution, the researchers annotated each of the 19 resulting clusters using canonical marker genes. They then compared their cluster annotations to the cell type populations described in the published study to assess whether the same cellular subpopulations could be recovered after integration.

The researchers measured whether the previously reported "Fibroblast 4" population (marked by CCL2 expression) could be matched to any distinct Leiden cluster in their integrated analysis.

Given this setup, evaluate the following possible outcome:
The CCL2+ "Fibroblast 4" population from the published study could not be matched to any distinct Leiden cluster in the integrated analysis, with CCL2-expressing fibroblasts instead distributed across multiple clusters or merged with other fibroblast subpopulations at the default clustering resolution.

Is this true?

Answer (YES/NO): YES